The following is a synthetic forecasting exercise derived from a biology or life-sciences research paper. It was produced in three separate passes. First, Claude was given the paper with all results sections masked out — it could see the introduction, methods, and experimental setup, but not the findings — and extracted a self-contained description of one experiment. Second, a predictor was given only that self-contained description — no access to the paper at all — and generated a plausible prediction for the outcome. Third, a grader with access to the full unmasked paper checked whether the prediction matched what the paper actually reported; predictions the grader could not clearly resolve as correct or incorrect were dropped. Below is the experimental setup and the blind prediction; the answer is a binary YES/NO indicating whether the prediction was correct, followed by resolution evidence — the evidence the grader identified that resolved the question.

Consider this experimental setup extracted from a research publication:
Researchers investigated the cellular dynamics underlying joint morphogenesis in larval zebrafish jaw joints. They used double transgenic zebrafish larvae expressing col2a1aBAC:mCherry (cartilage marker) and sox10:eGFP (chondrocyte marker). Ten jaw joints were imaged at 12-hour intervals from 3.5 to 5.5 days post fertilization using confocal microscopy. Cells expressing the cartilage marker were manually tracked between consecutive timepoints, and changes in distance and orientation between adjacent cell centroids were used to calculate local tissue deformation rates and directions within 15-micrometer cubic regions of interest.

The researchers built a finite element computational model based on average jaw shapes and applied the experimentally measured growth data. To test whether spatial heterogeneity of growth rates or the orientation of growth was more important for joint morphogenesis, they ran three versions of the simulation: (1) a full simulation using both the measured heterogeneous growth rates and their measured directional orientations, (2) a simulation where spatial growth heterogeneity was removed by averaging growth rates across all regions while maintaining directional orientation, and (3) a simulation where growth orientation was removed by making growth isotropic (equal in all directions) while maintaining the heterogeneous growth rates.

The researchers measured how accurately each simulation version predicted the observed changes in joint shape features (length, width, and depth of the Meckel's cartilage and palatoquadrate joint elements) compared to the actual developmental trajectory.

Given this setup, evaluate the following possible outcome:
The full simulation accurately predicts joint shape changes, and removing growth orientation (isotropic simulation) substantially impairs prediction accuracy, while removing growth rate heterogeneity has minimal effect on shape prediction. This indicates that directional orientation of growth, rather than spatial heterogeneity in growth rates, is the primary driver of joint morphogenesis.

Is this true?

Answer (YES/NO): YES